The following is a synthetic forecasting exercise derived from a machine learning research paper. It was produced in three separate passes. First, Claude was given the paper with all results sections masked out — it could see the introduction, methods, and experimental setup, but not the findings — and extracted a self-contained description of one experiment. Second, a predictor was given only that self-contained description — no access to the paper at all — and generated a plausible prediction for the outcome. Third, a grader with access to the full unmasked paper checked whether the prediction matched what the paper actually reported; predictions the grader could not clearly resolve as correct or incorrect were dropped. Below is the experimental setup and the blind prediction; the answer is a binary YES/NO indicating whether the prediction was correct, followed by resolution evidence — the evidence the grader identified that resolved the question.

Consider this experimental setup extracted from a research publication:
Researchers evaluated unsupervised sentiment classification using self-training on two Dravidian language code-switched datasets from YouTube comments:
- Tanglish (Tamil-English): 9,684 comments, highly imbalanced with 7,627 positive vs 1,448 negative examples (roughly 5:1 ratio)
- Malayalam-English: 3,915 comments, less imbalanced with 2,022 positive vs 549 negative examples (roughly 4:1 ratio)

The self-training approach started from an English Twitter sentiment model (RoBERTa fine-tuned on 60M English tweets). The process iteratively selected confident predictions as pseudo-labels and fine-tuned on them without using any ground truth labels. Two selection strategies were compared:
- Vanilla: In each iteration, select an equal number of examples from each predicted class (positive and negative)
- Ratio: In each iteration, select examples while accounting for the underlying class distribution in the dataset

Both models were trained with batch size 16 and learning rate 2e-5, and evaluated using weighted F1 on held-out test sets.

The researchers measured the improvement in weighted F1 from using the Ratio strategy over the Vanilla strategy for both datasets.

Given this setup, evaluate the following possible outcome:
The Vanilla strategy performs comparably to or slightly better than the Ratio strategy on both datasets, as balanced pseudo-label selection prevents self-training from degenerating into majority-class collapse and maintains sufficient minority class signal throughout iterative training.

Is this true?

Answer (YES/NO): NO